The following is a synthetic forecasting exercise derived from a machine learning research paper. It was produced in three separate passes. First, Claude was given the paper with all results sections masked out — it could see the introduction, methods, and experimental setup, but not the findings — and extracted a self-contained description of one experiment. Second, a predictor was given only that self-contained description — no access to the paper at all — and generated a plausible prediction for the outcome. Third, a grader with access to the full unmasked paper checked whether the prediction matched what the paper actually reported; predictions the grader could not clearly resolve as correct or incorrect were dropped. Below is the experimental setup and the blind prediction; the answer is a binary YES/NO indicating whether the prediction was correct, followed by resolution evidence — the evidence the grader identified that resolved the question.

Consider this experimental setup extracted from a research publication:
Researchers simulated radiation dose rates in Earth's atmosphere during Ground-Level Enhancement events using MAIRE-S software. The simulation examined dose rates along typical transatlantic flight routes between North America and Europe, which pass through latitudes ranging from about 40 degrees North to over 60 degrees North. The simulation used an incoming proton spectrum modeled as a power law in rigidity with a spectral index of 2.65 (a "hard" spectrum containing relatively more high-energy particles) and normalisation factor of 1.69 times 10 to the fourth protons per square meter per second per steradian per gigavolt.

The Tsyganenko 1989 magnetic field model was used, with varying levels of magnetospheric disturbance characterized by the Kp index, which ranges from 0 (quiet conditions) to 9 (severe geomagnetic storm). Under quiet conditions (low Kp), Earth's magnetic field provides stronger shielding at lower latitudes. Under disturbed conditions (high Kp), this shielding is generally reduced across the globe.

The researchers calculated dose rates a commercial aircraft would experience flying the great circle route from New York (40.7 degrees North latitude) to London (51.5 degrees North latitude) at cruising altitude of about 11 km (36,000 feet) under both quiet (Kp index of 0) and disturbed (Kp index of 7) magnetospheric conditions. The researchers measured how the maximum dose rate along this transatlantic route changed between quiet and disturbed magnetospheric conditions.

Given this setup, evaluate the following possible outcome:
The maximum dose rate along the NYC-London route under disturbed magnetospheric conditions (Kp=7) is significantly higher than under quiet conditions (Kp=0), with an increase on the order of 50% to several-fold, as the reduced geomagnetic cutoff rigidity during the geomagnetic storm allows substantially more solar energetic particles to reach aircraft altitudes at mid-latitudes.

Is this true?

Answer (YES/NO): NO